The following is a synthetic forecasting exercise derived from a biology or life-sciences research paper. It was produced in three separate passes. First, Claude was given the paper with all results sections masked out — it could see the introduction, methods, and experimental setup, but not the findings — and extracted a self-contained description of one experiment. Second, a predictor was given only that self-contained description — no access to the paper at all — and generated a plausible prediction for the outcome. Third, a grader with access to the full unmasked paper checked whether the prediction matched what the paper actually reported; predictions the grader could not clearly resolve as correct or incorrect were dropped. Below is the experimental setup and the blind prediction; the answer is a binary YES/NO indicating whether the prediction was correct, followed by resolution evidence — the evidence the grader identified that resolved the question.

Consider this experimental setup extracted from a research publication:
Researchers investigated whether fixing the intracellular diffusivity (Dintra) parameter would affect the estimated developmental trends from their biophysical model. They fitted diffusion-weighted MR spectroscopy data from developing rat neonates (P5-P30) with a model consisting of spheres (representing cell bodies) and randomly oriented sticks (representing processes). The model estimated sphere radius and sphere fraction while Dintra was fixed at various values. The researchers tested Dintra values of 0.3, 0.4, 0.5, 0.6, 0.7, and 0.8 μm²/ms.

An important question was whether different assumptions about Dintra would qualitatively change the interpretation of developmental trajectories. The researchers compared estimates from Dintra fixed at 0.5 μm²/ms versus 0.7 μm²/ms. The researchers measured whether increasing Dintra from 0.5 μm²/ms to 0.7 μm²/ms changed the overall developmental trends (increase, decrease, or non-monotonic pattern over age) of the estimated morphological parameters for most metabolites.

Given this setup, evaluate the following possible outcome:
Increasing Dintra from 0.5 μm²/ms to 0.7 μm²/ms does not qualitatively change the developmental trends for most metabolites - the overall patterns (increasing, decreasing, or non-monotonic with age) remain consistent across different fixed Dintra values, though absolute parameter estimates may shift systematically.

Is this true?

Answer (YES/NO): YES